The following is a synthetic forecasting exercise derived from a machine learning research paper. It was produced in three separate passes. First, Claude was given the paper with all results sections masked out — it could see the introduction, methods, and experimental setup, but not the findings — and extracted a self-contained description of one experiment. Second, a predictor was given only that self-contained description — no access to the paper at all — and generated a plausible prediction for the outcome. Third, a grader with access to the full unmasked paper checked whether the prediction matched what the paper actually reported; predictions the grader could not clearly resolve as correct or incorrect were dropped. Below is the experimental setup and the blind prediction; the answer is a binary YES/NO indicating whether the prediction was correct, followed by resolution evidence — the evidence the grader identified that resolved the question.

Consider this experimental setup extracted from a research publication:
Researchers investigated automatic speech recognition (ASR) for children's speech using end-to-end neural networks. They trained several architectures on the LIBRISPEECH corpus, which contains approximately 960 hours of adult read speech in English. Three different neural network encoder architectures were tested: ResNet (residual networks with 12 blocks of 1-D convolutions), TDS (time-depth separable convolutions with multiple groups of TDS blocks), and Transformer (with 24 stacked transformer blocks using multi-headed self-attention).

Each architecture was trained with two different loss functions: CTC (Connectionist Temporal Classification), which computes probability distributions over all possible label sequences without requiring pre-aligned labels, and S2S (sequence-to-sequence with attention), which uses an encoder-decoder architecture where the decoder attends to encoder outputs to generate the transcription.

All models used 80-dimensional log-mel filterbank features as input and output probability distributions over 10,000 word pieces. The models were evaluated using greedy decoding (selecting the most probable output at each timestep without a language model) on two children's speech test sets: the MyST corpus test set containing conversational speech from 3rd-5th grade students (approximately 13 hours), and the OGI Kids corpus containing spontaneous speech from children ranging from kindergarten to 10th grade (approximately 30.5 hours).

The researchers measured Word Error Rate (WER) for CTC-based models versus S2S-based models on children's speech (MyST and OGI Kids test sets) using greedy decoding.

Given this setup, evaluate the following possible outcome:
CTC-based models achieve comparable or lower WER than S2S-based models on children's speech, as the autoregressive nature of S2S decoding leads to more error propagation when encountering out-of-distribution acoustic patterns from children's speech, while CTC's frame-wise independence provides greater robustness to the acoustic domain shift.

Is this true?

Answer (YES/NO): YES